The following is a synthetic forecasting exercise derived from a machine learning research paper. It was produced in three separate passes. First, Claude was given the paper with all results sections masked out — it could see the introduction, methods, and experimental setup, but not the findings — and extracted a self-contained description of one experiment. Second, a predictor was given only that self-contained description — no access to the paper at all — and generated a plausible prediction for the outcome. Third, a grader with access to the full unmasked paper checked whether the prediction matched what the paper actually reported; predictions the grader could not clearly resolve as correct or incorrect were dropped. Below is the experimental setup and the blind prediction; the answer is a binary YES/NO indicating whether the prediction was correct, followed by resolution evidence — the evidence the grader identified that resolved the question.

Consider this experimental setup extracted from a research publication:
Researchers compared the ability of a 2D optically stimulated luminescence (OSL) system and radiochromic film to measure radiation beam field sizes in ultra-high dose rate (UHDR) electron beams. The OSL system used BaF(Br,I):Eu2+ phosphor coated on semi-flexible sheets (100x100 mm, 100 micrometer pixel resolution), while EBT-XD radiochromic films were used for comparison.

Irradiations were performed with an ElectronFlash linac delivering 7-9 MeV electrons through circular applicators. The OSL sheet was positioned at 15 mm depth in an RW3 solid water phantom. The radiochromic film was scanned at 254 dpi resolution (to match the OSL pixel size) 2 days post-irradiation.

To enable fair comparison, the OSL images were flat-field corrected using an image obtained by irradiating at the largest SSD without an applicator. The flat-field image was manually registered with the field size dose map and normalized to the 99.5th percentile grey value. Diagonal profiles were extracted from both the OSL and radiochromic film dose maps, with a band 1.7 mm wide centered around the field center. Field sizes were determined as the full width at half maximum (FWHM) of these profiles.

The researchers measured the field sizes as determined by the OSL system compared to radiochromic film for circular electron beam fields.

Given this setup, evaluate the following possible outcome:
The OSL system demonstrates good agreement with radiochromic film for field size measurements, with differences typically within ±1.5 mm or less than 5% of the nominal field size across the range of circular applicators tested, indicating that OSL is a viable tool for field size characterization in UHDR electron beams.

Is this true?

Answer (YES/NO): YES